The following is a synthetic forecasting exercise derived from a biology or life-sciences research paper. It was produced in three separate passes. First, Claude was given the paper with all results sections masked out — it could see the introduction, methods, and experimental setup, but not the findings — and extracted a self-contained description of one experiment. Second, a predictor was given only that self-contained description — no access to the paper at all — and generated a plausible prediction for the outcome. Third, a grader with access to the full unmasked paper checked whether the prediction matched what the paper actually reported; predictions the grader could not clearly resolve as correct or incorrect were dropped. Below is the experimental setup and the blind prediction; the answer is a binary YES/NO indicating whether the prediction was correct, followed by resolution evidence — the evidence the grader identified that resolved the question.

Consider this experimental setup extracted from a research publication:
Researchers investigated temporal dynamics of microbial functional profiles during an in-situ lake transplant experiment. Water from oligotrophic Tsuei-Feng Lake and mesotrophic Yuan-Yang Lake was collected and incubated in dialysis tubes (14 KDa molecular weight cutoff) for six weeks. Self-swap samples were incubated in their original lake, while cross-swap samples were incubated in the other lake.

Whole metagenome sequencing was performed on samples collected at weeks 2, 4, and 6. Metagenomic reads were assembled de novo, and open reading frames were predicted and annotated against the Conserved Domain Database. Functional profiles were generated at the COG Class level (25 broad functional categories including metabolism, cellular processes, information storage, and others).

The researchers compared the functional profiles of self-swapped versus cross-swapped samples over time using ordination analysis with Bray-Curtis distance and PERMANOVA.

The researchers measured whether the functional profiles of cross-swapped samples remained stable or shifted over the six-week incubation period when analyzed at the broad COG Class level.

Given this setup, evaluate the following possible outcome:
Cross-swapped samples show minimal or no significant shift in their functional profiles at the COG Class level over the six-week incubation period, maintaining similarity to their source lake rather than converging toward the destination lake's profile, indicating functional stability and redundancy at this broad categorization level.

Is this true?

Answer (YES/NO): YES